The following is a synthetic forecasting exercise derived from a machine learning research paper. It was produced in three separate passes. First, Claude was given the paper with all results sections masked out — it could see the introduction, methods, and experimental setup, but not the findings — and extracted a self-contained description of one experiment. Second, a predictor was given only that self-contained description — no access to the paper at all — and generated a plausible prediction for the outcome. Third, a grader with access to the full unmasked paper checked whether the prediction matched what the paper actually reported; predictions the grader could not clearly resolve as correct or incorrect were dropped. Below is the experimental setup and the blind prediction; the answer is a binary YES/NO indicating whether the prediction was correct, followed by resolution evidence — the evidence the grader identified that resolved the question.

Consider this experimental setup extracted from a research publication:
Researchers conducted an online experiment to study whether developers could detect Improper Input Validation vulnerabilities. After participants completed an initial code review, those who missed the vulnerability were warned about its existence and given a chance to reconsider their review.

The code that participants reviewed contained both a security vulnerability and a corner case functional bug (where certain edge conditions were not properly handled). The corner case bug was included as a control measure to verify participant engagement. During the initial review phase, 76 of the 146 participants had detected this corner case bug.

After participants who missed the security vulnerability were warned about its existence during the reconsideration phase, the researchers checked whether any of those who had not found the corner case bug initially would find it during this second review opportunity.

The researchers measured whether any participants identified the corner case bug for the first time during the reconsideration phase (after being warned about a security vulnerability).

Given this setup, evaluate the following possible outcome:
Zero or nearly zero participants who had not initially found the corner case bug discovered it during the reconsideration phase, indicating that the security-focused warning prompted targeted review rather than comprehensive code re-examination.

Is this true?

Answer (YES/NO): YES